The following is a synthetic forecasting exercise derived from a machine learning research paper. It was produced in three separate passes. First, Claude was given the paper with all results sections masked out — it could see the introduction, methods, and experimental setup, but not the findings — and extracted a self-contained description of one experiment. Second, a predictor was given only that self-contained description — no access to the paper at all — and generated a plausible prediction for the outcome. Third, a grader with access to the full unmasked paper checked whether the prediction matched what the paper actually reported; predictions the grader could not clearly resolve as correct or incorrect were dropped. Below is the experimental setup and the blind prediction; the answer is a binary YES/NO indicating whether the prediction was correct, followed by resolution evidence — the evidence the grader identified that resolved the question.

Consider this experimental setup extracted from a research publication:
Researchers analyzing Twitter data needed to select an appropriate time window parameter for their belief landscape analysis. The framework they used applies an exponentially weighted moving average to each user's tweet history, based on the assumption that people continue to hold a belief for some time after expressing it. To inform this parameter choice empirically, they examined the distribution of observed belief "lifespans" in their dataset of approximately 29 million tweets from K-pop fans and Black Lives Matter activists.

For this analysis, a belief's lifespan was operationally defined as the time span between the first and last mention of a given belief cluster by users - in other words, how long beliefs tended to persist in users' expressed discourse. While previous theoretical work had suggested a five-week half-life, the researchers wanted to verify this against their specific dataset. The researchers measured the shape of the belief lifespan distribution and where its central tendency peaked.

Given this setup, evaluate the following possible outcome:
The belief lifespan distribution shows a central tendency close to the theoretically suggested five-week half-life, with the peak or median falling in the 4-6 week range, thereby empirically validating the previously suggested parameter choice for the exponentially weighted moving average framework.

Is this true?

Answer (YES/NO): YES